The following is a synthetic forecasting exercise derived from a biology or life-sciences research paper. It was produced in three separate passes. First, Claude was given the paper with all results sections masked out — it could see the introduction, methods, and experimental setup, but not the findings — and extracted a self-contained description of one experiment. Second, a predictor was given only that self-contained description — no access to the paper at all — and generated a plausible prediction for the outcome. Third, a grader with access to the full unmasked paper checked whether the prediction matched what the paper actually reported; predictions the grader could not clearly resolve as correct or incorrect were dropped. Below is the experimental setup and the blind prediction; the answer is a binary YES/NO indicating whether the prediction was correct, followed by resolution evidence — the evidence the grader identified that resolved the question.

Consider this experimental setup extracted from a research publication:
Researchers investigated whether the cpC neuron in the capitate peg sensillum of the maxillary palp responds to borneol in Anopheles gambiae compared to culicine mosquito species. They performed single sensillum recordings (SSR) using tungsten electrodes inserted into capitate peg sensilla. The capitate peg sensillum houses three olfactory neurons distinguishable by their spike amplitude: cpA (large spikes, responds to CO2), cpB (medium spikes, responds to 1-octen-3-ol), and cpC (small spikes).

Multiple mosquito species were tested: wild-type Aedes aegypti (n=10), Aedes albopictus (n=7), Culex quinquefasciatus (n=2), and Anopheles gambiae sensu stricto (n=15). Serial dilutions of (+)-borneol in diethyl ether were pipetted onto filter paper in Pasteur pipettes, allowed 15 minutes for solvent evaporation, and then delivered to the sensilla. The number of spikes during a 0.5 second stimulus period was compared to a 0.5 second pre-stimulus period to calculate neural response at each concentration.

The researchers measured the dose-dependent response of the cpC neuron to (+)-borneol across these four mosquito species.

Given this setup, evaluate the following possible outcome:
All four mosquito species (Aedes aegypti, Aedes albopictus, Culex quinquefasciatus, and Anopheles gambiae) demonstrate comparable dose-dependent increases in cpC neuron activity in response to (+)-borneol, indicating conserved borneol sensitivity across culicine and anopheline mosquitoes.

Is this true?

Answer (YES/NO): NO